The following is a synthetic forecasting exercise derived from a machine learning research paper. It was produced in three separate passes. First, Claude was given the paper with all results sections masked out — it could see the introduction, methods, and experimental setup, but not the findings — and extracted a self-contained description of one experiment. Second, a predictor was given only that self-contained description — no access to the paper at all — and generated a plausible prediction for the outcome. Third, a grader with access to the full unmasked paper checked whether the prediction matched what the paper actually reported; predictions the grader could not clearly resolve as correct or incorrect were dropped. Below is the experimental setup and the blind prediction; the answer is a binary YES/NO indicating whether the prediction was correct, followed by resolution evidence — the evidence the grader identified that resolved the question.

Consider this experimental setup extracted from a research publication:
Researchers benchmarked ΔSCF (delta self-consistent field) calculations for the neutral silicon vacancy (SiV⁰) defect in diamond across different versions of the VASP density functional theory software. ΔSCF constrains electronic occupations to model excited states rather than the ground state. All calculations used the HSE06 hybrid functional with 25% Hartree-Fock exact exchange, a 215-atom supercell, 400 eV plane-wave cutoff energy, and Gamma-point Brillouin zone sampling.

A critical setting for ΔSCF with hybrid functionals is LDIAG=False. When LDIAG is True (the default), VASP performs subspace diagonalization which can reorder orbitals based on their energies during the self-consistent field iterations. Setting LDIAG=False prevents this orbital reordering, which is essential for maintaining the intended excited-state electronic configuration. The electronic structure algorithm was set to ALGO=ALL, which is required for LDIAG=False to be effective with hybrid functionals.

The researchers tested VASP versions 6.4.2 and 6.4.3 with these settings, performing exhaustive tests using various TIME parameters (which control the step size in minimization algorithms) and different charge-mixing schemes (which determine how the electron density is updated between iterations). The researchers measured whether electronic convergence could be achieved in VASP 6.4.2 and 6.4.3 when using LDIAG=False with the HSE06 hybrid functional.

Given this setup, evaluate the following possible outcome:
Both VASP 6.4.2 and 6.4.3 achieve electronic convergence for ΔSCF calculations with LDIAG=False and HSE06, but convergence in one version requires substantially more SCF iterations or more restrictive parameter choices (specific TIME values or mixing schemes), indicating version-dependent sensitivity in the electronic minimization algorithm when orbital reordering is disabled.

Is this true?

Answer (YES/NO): NO